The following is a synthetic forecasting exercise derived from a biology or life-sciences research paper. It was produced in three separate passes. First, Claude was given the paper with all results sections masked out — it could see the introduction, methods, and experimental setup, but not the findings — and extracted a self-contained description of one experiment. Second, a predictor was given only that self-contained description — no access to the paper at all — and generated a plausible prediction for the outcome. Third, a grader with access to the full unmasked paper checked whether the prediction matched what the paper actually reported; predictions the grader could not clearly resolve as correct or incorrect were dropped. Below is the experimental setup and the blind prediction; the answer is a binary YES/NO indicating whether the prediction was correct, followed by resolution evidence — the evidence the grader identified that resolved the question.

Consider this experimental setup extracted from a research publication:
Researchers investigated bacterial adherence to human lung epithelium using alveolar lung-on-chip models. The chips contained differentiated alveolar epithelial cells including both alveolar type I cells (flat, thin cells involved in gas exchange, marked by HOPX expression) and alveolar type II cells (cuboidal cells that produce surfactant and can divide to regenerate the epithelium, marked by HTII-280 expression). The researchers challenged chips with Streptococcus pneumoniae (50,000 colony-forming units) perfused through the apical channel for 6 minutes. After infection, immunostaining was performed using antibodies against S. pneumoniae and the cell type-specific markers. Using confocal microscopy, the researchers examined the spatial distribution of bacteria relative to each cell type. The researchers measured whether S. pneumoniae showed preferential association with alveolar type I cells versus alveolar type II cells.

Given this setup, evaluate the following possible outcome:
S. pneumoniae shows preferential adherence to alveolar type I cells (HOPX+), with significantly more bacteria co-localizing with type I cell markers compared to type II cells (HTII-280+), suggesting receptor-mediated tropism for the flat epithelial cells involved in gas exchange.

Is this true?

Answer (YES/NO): NO